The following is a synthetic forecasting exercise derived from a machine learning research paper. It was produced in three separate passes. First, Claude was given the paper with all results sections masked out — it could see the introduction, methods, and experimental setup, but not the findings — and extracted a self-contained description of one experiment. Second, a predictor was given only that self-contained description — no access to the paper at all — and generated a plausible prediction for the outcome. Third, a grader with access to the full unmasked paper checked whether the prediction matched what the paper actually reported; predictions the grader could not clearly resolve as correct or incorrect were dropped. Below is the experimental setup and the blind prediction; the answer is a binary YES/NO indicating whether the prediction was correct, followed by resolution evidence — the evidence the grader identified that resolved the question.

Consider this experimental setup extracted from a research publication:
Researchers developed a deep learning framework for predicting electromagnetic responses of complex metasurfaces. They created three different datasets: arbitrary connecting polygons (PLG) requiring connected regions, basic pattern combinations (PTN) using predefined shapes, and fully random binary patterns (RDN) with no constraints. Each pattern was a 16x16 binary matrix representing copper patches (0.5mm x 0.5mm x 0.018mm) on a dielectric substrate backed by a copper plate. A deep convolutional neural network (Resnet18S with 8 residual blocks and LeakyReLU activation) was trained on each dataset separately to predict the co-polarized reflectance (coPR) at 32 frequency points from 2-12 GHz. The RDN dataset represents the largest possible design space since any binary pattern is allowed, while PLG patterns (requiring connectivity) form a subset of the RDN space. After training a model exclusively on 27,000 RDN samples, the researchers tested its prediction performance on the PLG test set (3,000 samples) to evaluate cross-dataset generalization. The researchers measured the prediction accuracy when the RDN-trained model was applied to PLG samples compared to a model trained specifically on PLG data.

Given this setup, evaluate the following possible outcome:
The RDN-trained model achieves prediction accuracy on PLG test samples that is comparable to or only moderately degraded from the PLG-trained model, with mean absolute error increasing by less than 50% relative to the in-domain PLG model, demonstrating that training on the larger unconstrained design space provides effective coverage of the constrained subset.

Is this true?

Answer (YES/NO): NO